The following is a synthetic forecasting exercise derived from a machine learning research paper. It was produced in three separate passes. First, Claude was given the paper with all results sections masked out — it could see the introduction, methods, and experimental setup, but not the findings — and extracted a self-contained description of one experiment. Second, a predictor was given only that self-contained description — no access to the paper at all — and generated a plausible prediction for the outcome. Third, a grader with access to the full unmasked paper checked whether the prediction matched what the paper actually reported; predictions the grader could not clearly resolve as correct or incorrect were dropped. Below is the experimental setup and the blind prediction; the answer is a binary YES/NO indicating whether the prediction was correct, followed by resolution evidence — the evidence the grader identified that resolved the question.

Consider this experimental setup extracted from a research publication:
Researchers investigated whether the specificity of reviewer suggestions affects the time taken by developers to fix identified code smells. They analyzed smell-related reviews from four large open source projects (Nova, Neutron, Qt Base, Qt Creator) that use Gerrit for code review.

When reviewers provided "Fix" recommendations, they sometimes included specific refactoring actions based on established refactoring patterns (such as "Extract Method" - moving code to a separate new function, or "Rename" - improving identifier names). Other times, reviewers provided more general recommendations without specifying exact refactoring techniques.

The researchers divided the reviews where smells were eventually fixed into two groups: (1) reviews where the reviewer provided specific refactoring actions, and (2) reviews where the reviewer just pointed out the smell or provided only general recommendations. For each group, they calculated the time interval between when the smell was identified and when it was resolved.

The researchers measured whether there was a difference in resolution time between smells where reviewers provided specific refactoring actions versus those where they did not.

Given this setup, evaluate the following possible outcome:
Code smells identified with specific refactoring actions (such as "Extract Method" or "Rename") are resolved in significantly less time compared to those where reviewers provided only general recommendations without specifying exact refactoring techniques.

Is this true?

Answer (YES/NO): NO